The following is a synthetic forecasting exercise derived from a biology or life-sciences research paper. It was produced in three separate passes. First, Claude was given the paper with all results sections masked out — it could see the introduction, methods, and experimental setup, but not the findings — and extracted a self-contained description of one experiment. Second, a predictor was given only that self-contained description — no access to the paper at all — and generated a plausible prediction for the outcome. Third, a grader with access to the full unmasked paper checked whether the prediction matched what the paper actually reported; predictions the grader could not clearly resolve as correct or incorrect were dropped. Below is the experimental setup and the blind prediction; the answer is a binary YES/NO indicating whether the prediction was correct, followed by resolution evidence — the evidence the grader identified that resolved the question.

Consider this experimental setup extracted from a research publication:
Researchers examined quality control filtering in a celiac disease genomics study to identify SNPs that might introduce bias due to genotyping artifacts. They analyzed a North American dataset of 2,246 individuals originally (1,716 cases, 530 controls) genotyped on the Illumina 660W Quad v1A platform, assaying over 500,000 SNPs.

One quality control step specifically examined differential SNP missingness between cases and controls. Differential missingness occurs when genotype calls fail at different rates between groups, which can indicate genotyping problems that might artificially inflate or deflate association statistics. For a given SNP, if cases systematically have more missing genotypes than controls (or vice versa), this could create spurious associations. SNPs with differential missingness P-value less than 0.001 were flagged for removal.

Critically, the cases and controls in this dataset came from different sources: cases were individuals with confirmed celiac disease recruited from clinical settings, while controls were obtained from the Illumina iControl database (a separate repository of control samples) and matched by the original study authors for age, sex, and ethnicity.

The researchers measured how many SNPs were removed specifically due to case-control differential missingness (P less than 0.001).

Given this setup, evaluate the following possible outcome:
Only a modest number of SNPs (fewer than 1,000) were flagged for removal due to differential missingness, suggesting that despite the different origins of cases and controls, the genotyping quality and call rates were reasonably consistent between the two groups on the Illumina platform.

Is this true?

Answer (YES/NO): NO